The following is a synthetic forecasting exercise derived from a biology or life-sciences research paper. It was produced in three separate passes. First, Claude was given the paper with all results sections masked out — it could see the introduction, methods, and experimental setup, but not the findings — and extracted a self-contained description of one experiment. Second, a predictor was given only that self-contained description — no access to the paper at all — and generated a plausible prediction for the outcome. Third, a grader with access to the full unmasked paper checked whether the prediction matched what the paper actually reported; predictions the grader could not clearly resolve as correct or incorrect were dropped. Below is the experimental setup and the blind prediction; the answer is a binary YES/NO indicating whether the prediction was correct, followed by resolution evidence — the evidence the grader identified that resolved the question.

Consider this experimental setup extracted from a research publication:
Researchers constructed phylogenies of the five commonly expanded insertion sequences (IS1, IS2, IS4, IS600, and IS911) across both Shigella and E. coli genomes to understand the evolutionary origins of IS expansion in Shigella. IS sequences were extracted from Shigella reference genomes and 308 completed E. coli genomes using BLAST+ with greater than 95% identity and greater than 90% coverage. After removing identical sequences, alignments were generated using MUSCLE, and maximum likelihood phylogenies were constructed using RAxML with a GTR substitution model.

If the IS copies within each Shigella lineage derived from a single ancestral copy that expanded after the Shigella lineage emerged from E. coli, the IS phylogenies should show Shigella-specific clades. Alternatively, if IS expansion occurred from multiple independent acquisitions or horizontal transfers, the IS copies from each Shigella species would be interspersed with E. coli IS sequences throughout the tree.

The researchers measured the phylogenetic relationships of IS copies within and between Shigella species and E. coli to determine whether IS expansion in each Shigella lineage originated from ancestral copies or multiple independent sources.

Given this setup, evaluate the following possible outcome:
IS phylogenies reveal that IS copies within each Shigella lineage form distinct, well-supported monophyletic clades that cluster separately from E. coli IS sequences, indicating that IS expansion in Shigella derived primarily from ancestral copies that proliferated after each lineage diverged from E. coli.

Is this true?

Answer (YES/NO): NO